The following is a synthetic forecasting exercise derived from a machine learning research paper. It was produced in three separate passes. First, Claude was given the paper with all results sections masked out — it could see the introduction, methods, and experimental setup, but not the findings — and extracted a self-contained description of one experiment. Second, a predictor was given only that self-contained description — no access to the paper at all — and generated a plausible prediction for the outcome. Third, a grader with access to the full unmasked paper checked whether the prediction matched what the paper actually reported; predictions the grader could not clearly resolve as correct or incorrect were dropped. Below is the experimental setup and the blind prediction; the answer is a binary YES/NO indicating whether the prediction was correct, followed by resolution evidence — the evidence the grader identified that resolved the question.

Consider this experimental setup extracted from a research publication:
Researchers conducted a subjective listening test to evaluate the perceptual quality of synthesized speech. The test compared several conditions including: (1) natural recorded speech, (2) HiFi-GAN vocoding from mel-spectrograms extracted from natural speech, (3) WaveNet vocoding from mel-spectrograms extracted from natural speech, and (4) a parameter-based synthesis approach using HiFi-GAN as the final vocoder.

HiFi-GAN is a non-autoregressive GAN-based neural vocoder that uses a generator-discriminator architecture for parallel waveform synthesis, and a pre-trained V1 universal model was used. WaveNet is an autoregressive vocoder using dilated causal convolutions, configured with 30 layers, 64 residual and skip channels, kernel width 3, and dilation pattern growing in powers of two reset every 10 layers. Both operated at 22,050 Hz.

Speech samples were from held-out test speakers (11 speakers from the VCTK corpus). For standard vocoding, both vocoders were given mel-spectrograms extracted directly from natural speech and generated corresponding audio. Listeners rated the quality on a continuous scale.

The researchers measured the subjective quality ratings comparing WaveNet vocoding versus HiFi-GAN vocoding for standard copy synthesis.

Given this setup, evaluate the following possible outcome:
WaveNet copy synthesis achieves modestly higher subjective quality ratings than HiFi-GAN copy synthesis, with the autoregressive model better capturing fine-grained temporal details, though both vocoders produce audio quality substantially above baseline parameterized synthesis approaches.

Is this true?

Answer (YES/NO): NO